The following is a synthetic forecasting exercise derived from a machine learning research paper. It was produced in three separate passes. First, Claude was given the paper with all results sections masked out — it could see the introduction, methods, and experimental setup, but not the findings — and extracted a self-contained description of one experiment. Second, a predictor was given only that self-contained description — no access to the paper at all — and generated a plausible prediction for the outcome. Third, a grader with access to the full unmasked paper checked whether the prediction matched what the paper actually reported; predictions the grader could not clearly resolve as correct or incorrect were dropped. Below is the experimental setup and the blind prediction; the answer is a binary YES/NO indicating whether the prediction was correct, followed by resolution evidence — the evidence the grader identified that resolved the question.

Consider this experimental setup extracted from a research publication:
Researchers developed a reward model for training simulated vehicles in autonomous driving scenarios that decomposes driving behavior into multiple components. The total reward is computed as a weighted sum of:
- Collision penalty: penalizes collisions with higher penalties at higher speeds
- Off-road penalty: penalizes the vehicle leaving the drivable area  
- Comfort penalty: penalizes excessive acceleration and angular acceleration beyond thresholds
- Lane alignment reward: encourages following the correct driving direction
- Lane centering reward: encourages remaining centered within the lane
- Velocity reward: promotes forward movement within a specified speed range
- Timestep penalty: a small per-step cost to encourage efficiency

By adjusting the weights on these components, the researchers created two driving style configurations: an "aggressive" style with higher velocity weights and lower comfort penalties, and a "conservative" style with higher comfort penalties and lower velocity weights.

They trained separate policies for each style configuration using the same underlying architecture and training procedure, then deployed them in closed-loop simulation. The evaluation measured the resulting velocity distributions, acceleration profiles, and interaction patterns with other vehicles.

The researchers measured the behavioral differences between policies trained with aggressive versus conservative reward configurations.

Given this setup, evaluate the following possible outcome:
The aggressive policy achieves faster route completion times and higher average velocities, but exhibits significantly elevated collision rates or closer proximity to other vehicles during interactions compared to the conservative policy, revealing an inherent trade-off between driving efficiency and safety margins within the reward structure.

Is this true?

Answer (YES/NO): YES